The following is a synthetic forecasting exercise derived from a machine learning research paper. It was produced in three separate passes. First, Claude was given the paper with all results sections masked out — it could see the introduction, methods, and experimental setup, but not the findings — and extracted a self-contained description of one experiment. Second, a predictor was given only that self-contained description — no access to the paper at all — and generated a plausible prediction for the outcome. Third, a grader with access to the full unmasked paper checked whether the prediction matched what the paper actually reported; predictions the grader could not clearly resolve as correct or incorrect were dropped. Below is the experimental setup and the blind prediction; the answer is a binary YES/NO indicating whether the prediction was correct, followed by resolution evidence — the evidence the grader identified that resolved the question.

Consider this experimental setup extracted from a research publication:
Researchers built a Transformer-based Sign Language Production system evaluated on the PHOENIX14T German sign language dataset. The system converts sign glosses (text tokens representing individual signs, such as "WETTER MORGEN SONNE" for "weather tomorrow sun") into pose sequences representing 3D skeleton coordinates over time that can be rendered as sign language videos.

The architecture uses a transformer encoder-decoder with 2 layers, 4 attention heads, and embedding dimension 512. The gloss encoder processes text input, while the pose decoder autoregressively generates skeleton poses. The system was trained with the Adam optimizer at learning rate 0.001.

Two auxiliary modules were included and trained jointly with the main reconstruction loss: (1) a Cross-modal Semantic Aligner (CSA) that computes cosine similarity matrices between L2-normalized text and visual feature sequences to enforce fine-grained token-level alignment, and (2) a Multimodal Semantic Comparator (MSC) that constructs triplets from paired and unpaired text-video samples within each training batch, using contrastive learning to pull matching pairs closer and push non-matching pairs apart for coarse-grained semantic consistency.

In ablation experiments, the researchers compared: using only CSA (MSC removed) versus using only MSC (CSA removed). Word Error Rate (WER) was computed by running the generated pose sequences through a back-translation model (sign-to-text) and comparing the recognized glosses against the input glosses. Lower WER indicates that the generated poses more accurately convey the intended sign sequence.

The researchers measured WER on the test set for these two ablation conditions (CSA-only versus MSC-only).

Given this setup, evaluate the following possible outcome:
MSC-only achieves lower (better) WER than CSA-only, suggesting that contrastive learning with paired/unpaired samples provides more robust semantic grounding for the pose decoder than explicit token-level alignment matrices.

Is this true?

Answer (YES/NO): YES